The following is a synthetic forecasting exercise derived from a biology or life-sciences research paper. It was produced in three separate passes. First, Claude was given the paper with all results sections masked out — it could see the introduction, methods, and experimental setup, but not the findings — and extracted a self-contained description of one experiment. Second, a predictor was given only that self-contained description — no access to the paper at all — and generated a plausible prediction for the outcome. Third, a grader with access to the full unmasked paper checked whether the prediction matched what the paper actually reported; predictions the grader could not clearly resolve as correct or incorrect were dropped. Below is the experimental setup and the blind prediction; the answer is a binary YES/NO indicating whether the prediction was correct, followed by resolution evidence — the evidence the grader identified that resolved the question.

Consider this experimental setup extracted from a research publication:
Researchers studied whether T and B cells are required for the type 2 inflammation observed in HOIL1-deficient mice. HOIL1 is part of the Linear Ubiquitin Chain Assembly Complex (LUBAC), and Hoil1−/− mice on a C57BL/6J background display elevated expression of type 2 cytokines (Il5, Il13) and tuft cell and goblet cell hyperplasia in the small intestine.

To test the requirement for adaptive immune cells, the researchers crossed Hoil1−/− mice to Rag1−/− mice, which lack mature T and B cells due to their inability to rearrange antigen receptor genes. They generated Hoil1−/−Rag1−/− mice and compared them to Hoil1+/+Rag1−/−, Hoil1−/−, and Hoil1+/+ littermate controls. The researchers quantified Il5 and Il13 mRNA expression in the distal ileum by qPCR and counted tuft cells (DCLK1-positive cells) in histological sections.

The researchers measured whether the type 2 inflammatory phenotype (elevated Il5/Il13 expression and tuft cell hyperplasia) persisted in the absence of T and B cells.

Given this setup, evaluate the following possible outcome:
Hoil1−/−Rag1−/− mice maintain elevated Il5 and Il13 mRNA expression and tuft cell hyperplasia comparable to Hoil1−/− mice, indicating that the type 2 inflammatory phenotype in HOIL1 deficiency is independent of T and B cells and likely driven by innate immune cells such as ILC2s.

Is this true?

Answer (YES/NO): YES